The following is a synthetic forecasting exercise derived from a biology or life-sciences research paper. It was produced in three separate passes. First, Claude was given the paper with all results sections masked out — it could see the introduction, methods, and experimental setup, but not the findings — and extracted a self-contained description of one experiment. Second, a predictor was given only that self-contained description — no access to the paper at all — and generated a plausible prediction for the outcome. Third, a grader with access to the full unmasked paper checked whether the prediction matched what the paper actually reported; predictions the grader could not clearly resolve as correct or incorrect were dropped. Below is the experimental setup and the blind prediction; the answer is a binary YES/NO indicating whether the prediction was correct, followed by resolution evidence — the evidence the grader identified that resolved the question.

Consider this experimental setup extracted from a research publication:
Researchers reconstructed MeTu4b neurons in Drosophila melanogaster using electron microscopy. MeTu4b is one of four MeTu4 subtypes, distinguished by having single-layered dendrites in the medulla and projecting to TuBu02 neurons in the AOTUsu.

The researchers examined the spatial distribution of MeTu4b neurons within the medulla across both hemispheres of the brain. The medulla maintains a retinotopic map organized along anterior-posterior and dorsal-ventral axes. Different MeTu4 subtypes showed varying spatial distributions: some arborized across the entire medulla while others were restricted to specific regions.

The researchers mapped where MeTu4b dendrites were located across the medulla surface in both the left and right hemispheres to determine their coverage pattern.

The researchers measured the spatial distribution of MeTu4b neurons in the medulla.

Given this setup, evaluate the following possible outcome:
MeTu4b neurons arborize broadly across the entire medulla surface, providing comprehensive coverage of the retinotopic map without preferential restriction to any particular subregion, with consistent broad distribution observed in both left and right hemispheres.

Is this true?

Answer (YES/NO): NO